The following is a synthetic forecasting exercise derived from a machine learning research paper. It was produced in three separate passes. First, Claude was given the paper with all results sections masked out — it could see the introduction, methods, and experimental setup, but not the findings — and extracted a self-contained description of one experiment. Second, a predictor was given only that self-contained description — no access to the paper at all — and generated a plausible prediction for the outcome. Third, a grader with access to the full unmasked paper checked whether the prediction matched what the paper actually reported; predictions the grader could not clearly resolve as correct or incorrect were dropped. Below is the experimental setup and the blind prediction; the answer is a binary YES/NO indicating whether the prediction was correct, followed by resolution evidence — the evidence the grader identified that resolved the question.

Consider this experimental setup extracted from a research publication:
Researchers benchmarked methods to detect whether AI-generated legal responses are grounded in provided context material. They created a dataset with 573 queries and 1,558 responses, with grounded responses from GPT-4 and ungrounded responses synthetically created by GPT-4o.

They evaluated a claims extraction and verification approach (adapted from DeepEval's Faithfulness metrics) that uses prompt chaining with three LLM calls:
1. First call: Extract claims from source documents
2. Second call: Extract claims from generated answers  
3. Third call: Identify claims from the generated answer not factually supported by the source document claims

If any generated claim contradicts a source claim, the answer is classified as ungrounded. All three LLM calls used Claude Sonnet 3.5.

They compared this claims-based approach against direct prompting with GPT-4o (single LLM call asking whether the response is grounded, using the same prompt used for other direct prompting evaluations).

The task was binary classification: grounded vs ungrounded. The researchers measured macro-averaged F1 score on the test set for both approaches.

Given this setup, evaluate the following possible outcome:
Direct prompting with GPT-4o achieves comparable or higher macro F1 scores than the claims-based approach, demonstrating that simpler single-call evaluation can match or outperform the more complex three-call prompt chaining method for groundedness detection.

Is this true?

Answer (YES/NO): NO